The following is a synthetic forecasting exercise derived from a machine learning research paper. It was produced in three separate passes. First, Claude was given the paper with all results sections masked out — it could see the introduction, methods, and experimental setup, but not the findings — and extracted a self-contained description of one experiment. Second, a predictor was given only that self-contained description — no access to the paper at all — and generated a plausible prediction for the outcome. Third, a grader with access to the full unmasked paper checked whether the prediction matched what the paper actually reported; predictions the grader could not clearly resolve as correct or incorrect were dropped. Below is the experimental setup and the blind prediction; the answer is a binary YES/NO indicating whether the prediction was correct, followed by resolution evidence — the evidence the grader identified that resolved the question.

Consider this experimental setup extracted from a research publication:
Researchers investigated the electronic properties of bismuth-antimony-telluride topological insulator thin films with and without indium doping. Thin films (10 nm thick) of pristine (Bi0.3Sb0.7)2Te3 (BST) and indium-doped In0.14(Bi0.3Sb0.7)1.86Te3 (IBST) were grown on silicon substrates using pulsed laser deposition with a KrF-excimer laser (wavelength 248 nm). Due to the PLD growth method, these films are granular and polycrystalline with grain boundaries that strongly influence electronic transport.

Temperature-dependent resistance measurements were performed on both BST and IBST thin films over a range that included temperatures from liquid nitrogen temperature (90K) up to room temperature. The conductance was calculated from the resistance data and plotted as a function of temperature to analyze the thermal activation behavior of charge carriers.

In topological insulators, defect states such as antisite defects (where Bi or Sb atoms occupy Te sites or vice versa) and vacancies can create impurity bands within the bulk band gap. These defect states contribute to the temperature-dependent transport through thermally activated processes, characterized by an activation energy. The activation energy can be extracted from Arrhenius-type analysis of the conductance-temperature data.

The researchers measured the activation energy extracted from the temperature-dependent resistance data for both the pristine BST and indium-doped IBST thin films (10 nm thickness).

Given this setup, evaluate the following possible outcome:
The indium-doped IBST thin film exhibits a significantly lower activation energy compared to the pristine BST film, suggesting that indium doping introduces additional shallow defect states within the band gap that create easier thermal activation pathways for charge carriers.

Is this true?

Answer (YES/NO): NO